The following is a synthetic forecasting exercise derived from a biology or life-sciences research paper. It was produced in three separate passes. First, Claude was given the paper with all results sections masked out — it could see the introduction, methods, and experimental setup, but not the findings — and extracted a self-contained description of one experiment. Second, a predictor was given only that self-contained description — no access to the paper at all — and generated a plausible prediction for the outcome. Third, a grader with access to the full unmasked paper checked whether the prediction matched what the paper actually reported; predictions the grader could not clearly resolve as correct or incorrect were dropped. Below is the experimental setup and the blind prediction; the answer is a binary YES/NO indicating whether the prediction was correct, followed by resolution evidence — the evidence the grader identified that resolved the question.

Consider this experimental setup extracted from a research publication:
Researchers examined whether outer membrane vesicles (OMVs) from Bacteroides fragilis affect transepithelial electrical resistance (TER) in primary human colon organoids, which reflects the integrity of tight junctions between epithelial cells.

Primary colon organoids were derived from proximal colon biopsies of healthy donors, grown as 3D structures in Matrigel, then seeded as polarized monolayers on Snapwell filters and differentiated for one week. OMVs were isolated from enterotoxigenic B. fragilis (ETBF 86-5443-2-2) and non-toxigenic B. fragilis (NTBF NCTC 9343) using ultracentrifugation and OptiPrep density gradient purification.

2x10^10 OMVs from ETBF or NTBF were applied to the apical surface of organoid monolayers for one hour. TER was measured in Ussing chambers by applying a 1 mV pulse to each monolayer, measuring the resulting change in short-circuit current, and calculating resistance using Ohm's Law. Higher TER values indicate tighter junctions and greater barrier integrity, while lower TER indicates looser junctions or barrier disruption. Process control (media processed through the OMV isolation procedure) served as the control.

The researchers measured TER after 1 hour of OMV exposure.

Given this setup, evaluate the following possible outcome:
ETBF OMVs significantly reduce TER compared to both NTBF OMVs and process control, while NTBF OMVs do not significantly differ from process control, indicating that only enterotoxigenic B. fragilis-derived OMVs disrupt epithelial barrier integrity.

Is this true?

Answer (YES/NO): NO